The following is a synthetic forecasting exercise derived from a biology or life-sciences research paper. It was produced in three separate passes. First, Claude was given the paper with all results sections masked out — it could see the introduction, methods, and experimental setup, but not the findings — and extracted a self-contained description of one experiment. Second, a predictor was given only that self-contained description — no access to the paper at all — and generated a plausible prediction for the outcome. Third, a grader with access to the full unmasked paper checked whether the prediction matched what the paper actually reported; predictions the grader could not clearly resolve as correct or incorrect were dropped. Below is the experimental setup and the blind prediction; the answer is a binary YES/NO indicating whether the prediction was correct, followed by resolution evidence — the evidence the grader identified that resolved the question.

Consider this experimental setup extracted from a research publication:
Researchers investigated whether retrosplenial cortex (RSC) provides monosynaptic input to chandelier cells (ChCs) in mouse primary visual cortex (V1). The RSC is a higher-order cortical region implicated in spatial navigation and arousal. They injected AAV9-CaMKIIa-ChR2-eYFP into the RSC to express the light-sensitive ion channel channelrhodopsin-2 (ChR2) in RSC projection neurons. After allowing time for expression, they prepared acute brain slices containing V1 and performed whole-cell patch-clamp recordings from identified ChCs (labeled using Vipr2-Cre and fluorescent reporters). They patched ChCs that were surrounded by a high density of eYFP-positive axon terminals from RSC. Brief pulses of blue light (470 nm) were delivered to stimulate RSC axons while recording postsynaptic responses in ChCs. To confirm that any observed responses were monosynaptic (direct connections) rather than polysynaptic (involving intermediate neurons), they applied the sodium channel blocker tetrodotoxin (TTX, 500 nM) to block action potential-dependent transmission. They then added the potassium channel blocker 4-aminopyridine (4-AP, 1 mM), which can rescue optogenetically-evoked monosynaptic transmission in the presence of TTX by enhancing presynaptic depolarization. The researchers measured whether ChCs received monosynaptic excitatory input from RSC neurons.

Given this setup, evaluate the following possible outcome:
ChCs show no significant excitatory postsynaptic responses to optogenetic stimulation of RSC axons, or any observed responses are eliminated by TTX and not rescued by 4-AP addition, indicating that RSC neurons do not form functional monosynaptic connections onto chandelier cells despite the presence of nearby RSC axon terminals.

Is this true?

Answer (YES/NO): NO